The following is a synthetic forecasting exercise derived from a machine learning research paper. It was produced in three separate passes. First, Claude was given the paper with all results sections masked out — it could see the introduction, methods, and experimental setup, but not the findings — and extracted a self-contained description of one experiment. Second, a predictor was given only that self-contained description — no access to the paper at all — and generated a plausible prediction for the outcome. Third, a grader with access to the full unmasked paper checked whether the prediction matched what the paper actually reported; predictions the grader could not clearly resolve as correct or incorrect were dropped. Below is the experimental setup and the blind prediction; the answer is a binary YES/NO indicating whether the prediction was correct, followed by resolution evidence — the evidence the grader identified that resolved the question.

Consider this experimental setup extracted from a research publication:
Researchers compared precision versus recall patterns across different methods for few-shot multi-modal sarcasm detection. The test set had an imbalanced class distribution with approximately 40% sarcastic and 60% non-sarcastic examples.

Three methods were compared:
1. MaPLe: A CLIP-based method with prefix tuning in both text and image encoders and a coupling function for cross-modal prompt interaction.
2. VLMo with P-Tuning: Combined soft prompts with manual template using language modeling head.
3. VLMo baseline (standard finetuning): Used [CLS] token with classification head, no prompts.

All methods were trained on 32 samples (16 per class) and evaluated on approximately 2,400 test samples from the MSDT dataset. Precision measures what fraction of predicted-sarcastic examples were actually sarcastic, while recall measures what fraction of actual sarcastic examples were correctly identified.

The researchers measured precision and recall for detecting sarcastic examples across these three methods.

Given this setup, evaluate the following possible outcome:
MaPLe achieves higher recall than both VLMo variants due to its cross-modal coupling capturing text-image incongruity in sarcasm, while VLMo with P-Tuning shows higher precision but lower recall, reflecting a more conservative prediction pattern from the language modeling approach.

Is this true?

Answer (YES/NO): NO